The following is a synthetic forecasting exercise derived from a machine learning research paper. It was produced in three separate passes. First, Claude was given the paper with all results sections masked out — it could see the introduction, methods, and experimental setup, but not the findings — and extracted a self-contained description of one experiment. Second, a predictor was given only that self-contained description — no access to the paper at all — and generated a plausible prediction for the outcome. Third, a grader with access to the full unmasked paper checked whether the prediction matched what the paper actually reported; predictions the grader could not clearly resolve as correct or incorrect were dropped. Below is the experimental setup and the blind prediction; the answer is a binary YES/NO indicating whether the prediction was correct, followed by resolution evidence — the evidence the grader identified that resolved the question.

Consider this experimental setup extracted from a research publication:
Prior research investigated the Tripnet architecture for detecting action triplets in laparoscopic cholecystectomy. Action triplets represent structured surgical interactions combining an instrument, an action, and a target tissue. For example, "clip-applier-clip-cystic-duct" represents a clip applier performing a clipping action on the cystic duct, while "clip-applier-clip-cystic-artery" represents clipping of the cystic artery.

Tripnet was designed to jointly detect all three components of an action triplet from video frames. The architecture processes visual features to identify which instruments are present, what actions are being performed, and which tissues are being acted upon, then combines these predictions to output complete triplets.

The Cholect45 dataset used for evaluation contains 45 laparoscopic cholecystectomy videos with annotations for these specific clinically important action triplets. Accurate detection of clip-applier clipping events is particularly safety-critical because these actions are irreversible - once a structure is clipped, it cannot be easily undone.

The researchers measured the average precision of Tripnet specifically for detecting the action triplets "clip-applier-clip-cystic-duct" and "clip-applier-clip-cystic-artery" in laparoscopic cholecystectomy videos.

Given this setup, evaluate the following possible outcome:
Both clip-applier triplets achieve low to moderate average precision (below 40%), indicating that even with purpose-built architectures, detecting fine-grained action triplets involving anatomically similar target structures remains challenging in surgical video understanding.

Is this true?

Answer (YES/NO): NO